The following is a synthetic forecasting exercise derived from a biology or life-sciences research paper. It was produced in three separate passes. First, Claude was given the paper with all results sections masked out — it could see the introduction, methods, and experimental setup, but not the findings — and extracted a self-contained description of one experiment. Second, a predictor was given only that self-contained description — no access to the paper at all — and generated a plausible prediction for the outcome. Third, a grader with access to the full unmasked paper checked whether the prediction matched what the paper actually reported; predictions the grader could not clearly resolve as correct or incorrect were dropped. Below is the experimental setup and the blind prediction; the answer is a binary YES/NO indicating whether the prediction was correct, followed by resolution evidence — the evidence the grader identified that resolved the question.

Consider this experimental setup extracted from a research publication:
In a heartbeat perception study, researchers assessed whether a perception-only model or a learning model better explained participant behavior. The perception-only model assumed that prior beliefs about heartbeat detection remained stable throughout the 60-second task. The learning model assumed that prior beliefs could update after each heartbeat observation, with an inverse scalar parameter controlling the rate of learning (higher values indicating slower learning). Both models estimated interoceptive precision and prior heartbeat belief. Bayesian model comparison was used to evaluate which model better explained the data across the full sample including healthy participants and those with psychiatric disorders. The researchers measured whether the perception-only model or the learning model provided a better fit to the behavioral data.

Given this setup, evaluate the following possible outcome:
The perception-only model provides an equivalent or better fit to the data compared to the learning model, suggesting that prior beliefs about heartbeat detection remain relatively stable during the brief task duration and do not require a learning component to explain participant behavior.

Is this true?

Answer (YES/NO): YES